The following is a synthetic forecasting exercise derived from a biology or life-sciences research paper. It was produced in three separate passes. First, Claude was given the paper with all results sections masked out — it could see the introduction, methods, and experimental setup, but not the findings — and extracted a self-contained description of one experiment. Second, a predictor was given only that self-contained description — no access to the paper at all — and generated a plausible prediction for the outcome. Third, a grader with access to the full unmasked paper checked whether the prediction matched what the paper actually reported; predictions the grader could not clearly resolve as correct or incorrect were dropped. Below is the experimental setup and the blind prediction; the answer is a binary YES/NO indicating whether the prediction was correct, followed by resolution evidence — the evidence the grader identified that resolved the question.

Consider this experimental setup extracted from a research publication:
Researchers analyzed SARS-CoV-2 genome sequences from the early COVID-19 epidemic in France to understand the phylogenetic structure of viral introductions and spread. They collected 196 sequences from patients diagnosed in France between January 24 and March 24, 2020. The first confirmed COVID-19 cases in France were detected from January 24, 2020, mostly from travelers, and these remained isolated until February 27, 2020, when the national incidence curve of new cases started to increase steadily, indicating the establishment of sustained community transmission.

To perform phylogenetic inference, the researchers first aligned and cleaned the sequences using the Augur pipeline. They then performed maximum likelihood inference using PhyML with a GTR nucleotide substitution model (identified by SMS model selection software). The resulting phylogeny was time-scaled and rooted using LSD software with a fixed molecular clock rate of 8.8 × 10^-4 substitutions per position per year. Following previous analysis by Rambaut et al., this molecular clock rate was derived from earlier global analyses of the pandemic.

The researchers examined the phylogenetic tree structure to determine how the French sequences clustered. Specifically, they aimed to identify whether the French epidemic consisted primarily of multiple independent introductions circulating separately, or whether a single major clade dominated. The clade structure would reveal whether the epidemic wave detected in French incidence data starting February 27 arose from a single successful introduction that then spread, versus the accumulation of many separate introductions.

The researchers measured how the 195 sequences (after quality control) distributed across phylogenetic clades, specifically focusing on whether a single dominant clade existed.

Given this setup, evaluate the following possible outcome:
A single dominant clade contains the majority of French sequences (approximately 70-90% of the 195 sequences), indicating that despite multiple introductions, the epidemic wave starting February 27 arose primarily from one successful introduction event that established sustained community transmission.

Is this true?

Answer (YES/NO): YES